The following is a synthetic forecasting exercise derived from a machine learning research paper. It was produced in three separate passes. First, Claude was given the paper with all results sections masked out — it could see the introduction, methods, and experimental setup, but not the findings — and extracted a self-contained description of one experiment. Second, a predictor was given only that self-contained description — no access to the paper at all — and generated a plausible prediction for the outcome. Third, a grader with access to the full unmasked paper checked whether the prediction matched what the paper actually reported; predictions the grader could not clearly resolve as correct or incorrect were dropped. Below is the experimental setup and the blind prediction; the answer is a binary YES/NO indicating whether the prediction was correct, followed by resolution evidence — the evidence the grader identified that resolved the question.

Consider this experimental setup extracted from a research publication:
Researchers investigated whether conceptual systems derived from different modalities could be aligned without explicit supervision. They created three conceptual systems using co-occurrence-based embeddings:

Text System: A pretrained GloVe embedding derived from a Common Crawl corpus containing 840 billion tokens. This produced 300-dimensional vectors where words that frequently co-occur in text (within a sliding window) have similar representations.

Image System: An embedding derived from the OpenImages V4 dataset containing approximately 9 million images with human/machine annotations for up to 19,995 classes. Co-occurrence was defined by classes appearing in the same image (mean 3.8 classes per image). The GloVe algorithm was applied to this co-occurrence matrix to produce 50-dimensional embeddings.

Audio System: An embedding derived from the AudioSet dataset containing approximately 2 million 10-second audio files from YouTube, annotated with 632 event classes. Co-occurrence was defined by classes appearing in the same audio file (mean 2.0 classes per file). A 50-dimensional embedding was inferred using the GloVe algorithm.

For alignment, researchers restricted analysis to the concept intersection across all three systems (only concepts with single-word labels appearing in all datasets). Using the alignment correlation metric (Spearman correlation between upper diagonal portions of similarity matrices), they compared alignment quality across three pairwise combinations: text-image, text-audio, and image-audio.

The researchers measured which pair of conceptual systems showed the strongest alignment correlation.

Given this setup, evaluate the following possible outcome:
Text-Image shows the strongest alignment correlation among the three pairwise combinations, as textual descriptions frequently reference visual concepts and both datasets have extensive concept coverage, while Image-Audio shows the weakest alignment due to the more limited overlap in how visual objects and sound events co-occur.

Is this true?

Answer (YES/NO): NO